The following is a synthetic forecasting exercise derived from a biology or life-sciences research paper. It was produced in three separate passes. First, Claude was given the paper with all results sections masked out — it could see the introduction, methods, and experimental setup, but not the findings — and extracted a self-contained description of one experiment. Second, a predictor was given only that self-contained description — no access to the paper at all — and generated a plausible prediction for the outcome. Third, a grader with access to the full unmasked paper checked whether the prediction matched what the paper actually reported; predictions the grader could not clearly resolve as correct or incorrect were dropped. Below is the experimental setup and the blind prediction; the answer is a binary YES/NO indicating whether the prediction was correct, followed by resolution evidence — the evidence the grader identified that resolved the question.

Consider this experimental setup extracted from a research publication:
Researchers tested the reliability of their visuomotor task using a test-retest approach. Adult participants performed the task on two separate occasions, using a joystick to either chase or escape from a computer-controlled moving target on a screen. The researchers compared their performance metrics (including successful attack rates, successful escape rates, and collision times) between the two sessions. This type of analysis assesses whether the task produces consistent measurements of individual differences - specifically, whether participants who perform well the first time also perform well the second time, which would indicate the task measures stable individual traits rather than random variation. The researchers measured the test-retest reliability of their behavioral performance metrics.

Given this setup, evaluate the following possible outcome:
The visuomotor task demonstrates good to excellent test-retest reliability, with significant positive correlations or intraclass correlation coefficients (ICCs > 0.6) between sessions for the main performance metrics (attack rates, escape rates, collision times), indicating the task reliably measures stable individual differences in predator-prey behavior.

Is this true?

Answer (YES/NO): NO